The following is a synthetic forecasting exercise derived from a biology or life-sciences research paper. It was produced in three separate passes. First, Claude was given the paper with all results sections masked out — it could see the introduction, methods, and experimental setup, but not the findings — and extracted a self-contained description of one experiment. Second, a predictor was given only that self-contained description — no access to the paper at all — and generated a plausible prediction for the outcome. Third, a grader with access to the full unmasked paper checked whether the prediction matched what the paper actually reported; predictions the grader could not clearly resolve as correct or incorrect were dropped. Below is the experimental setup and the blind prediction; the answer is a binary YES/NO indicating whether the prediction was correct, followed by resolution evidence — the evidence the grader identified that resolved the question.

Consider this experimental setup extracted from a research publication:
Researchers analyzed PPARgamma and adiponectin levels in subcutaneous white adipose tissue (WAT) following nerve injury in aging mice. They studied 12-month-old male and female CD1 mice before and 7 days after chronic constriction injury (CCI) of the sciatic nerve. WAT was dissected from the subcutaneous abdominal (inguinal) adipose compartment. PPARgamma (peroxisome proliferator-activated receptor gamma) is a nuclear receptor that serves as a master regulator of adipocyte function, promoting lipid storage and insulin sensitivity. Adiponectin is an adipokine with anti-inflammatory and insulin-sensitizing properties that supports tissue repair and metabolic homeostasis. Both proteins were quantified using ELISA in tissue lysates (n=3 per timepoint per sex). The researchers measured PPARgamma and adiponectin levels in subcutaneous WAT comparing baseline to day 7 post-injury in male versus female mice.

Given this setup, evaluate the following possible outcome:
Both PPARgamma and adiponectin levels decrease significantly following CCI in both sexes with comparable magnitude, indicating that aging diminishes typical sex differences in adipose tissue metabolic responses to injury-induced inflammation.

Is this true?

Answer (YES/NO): NO